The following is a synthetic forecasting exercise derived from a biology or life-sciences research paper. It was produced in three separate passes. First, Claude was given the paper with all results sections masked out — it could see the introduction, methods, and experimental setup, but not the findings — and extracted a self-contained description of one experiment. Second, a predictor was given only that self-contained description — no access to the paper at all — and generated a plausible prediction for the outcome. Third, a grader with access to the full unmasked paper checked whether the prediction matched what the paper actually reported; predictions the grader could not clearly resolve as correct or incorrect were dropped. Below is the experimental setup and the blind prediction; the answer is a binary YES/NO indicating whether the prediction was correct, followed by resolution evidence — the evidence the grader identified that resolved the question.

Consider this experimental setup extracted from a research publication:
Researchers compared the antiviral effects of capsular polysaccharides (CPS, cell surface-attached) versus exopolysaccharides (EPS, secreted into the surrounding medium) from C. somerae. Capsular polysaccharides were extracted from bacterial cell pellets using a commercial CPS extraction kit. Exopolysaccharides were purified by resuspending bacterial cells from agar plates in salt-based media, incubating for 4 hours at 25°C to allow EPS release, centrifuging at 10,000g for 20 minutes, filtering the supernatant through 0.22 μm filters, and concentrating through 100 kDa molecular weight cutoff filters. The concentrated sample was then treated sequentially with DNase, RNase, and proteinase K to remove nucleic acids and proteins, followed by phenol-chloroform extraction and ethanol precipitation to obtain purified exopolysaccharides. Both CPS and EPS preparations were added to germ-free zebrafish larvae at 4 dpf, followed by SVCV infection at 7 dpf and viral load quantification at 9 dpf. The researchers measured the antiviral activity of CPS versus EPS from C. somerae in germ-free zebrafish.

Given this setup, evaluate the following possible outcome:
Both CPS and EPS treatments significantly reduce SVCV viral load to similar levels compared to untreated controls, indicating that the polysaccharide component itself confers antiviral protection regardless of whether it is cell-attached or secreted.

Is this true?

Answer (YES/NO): NO